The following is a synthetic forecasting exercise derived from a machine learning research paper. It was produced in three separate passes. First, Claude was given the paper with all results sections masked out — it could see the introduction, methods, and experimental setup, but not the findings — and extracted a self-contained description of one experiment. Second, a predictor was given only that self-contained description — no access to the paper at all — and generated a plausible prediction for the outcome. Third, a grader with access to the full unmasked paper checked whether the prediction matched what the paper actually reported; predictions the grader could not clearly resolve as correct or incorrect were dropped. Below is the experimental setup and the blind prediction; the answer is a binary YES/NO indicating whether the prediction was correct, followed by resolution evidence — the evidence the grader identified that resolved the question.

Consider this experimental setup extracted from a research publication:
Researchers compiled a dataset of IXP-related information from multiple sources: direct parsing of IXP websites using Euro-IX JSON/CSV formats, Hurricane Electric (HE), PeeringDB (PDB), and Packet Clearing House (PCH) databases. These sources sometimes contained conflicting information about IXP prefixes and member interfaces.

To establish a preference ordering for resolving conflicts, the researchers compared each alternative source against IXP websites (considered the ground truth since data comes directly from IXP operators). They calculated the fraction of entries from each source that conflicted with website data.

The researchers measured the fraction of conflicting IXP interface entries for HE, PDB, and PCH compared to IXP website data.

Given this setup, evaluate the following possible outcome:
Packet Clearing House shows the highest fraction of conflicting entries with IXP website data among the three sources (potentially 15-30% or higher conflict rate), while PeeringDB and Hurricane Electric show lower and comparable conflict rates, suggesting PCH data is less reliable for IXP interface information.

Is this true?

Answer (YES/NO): NO